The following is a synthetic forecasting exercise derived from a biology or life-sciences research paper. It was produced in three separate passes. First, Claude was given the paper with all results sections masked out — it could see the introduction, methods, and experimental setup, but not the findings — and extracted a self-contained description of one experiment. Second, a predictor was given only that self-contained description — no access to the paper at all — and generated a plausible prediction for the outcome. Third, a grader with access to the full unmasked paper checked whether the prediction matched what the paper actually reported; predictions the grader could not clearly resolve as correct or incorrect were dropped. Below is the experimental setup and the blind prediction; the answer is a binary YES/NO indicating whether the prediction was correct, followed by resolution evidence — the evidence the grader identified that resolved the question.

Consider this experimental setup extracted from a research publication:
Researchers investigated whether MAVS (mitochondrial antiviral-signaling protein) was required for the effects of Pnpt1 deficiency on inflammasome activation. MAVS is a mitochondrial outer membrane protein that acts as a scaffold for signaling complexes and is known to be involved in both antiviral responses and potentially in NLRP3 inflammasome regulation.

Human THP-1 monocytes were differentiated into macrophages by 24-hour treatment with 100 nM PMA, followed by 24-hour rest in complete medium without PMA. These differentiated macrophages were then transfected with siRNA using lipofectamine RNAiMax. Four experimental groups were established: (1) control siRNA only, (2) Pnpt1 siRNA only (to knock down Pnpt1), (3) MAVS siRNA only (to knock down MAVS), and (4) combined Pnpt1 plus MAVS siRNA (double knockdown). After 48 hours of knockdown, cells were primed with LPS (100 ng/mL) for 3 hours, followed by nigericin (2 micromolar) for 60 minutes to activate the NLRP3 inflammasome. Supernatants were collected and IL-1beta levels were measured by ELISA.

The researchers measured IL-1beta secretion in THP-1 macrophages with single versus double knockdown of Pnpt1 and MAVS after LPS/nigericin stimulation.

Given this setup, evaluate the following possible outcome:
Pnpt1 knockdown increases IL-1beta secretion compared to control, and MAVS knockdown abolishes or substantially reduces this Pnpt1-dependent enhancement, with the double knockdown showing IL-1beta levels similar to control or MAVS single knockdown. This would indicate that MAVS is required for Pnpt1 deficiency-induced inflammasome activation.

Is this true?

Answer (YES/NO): YES